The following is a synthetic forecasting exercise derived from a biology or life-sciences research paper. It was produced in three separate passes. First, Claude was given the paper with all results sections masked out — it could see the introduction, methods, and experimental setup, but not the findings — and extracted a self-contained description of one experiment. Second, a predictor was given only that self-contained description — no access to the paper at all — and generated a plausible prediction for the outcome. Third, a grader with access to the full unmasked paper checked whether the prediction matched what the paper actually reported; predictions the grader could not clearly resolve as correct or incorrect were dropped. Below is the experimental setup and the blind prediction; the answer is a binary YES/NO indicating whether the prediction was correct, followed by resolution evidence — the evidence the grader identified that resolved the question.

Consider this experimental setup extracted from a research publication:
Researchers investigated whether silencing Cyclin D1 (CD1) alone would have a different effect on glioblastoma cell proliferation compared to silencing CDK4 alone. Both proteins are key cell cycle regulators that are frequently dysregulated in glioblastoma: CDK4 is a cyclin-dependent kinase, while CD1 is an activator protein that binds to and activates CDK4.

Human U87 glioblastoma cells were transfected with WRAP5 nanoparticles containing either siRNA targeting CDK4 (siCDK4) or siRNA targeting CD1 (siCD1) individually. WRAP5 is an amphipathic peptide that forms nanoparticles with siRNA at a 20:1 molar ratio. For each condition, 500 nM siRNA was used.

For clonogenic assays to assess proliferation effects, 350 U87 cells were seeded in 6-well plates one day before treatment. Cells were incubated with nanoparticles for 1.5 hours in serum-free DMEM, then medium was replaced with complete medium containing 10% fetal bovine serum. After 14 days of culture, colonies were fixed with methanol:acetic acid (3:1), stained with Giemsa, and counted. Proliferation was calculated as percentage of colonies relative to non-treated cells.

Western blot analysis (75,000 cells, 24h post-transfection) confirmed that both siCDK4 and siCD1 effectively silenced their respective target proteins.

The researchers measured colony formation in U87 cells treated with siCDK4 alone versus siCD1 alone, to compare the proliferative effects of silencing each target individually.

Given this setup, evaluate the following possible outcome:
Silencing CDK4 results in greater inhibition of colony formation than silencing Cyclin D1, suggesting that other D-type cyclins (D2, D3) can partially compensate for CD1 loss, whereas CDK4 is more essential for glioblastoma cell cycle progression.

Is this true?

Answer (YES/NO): NO